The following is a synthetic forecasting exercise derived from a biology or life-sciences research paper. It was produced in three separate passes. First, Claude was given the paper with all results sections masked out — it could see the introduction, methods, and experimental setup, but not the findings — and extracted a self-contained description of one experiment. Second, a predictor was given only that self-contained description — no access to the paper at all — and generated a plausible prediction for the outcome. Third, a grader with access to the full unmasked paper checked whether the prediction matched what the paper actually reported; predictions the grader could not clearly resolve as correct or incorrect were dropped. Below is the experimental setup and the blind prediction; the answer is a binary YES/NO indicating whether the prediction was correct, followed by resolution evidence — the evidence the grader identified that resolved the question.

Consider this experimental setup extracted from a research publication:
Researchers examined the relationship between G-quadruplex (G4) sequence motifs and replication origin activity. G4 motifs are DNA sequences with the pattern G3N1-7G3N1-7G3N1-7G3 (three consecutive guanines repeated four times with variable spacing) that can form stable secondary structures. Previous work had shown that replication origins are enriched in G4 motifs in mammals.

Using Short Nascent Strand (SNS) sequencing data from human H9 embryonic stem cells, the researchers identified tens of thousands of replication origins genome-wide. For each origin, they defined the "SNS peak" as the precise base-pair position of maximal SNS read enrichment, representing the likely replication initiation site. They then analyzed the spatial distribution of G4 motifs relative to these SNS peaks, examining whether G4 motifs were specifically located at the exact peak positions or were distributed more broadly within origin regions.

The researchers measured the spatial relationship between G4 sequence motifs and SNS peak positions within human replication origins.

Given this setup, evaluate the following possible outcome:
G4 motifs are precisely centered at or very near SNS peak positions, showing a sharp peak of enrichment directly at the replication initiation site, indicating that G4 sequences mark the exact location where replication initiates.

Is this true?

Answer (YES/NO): NO